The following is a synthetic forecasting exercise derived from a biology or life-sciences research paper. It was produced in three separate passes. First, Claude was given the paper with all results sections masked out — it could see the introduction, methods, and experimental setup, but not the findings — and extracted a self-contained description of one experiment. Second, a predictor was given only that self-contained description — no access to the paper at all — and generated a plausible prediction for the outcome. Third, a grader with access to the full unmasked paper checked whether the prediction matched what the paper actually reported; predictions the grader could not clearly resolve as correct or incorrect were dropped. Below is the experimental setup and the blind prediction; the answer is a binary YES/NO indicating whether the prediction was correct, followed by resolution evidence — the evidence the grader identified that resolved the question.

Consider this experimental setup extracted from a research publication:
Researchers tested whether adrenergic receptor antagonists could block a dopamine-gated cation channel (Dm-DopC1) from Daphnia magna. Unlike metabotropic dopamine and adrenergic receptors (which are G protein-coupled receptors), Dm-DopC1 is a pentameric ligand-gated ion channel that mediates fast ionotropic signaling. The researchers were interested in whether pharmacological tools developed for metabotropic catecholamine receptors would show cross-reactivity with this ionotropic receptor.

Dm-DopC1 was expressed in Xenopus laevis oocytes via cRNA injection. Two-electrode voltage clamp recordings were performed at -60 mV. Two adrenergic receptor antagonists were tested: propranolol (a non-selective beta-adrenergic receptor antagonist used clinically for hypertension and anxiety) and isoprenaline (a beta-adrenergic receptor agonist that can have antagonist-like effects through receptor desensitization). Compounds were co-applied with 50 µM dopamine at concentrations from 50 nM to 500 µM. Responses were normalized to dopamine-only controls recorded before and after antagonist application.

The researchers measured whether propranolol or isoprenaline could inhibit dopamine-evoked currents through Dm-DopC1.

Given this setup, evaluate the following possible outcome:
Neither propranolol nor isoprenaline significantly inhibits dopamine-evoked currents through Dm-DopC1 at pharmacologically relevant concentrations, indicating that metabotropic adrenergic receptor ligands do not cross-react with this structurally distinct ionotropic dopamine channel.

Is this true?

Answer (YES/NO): NO